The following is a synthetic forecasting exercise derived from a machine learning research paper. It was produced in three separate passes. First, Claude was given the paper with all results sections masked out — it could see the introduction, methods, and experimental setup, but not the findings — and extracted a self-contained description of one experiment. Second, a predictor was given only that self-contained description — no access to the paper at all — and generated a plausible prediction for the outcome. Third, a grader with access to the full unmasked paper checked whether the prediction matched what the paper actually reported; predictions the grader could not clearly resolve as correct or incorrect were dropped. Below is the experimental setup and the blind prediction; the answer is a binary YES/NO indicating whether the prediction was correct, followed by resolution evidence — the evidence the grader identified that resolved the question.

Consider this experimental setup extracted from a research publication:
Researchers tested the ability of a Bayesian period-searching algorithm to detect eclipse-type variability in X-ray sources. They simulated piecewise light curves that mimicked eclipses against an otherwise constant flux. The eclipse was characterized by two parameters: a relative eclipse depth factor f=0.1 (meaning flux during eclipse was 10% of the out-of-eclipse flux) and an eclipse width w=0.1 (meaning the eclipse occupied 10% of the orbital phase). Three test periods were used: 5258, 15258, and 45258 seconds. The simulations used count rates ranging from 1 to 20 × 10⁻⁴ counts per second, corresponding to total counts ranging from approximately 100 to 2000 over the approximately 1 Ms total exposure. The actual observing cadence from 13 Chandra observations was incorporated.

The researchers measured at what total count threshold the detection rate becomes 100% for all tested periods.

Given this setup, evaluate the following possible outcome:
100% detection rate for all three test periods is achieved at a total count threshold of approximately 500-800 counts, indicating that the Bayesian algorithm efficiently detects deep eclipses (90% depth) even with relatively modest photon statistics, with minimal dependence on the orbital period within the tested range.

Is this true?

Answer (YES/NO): NO